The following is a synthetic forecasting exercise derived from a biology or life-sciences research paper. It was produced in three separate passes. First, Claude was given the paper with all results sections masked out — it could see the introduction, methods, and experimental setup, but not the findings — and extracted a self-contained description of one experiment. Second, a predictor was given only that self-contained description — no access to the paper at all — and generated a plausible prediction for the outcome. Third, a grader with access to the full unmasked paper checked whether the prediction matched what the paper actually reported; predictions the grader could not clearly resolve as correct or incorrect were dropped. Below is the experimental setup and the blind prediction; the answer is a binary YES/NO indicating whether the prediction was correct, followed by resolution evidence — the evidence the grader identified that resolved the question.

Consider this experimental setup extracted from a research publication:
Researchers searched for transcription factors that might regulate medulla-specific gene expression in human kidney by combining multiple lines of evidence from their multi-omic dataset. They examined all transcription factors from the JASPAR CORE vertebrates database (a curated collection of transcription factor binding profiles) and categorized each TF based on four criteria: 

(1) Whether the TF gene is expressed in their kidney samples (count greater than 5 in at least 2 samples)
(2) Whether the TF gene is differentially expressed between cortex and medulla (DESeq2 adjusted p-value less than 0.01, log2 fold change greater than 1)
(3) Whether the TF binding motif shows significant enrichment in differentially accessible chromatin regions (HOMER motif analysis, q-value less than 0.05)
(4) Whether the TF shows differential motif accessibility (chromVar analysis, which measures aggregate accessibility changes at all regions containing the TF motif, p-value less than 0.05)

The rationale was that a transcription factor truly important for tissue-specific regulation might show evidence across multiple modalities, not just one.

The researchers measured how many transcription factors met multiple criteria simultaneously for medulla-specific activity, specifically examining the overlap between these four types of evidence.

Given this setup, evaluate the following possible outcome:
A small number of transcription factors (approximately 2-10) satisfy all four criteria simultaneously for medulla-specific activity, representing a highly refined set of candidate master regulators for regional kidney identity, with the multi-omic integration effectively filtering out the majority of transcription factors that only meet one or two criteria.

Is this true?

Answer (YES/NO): NO